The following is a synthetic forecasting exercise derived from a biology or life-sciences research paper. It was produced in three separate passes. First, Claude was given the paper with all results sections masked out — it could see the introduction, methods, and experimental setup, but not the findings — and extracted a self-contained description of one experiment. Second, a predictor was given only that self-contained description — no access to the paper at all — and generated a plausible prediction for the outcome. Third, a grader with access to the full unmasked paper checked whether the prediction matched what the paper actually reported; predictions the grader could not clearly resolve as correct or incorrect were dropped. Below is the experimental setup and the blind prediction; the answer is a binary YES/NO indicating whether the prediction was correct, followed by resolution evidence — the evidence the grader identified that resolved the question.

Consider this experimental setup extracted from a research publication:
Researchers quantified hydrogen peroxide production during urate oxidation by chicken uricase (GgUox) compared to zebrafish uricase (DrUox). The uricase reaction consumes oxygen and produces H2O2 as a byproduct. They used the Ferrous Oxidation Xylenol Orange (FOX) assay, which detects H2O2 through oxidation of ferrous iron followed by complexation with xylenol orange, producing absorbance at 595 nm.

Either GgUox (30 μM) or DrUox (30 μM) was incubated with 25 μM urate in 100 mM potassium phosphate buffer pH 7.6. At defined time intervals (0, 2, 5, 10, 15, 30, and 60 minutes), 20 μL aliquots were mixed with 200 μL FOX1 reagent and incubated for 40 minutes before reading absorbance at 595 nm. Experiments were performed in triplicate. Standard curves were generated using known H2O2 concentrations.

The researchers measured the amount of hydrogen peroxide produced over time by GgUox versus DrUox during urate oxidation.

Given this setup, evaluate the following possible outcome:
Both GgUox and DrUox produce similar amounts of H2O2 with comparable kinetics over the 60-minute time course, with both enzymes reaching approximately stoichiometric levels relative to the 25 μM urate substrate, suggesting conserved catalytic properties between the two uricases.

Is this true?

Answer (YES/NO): NO